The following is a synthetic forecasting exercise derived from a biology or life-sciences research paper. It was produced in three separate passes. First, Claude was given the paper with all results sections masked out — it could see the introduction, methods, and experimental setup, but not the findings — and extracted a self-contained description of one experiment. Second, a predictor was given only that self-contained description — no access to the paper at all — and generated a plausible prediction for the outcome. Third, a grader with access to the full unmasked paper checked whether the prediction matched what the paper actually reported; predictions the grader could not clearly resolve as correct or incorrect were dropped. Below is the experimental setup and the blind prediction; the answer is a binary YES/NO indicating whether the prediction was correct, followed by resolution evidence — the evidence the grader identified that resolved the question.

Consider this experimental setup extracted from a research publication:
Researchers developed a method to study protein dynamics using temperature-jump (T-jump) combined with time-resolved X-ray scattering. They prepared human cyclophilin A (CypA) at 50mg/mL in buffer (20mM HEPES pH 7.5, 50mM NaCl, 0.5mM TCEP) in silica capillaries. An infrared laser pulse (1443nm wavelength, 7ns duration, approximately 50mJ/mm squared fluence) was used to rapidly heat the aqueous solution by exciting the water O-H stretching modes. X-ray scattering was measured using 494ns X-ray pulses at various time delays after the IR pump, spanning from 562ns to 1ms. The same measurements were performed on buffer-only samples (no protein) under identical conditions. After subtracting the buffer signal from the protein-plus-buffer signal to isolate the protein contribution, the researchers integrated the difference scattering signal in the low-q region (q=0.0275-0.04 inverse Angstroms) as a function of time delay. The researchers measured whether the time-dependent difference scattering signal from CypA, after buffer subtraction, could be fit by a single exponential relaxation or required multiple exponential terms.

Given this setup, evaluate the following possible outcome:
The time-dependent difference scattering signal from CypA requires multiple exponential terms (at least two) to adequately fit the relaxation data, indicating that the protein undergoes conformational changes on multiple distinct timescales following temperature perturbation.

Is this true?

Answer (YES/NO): YES